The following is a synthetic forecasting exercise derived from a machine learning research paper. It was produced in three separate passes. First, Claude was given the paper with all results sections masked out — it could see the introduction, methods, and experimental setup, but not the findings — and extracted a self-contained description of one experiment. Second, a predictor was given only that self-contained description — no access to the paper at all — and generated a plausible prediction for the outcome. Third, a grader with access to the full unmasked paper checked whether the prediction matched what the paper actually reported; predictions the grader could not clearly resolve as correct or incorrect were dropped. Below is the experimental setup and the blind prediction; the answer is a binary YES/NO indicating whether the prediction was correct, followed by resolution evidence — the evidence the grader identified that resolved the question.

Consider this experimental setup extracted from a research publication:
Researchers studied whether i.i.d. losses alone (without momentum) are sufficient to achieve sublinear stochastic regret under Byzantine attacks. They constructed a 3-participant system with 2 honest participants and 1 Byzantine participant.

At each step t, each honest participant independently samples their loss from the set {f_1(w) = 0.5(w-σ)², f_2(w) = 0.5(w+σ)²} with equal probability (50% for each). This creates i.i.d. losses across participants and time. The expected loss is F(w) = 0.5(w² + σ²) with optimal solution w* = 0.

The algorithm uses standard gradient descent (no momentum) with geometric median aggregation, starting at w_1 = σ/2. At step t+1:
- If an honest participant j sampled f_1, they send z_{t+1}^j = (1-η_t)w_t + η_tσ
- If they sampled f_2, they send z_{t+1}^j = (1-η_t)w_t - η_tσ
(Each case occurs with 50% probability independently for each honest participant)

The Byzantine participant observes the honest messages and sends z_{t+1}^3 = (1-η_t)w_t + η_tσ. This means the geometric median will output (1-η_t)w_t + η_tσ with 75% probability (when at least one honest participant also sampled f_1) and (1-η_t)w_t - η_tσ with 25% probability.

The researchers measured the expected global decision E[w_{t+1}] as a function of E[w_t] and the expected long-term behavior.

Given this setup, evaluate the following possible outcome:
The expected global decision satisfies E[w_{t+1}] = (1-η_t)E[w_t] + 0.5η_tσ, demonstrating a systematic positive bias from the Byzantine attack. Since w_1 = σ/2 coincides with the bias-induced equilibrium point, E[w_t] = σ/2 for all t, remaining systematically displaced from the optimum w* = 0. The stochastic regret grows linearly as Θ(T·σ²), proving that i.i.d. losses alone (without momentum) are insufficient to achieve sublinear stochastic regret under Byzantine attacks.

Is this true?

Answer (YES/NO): YES